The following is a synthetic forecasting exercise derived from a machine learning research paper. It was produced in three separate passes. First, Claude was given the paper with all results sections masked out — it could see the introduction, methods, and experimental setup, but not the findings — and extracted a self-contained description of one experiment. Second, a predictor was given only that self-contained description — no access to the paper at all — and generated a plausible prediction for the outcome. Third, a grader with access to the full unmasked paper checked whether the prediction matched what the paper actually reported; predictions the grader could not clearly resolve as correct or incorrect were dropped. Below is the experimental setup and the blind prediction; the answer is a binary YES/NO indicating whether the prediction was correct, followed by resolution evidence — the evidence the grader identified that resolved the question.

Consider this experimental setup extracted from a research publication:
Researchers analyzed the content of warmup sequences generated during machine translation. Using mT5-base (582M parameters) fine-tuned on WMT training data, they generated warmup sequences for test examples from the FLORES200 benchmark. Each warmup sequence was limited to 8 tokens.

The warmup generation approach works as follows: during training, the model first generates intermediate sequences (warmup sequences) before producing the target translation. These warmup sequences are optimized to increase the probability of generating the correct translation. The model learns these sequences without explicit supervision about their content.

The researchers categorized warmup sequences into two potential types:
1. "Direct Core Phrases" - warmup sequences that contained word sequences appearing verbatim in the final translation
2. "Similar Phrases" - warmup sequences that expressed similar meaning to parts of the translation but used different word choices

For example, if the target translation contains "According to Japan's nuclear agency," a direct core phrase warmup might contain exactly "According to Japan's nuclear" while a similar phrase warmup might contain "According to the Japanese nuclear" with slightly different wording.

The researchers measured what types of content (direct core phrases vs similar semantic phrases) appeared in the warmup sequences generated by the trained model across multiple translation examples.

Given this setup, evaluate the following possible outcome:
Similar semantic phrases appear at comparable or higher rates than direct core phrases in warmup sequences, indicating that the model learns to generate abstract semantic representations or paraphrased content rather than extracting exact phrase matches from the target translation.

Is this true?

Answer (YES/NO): NO